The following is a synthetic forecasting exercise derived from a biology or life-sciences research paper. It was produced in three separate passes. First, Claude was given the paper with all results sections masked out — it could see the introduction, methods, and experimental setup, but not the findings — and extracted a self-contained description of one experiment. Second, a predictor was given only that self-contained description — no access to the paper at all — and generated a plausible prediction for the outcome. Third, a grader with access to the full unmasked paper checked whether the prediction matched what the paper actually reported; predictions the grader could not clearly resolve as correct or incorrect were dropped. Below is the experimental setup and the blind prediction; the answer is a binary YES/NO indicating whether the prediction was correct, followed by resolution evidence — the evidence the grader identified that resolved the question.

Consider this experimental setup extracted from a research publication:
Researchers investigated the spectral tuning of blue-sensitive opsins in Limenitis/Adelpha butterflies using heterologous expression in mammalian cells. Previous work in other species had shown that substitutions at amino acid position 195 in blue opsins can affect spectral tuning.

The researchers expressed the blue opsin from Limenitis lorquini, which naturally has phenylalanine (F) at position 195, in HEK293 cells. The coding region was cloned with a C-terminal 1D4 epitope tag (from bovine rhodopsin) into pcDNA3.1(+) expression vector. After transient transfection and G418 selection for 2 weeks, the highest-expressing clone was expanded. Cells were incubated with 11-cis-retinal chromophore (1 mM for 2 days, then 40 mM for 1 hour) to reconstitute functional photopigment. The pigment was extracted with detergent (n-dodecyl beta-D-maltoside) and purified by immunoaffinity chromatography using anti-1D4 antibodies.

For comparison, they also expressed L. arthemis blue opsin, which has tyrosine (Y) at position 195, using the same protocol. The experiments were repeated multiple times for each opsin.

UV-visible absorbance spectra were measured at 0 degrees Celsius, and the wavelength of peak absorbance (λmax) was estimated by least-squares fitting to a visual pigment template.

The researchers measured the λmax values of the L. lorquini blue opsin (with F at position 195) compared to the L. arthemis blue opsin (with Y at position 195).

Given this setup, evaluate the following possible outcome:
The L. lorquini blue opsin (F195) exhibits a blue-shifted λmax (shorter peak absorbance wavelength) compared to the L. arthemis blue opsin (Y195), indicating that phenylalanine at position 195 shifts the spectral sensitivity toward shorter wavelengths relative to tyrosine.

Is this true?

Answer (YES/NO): NO